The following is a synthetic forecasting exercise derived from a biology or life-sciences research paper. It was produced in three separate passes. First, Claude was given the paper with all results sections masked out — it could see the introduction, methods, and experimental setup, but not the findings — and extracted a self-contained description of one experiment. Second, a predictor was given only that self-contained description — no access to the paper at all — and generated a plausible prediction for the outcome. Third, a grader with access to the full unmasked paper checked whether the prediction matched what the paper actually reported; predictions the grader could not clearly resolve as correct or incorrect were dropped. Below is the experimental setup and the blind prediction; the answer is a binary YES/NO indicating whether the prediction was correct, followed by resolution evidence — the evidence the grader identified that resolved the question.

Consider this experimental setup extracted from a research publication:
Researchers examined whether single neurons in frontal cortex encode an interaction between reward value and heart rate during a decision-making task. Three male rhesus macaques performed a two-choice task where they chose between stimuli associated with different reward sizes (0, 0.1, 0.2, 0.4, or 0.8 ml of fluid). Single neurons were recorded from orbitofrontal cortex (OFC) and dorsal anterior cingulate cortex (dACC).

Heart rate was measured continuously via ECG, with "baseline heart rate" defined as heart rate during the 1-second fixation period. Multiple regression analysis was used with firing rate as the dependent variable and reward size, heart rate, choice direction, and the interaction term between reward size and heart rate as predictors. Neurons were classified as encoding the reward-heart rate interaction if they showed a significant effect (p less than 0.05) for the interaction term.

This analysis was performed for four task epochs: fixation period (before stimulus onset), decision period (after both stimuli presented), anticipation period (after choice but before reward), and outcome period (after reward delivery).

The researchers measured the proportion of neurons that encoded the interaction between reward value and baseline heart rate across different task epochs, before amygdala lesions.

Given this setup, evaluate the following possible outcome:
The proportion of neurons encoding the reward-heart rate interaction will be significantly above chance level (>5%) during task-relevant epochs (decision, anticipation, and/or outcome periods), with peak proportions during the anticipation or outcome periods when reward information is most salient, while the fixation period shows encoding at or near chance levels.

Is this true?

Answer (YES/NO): NO